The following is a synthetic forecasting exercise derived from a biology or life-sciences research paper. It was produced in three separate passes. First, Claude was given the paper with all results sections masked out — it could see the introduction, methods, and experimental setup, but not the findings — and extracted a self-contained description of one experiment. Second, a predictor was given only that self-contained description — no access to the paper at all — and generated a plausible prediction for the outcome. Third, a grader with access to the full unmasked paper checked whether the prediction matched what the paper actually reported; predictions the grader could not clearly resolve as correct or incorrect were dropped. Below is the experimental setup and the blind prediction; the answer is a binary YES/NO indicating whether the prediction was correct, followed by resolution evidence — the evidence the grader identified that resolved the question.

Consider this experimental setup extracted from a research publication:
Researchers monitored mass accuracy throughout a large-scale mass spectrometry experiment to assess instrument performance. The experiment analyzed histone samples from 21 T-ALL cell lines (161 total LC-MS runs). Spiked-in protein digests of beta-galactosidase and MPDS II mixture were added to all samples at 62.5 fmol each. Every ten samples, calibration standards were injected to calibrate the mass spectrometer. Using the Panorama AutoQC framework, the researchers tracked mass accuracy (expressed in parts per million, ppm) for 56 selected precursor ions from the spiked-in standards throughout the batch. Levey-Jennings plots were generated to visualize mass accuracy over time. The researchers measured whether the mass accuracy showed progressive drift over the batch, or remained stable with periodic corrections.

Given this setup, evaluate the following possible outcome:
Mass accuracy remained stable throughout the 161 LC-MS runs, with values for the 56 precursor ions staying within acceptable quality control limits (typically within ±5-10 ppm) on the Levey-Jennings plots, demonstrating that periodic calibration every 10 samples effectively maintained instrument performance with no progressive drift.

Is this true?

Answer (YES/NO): YES